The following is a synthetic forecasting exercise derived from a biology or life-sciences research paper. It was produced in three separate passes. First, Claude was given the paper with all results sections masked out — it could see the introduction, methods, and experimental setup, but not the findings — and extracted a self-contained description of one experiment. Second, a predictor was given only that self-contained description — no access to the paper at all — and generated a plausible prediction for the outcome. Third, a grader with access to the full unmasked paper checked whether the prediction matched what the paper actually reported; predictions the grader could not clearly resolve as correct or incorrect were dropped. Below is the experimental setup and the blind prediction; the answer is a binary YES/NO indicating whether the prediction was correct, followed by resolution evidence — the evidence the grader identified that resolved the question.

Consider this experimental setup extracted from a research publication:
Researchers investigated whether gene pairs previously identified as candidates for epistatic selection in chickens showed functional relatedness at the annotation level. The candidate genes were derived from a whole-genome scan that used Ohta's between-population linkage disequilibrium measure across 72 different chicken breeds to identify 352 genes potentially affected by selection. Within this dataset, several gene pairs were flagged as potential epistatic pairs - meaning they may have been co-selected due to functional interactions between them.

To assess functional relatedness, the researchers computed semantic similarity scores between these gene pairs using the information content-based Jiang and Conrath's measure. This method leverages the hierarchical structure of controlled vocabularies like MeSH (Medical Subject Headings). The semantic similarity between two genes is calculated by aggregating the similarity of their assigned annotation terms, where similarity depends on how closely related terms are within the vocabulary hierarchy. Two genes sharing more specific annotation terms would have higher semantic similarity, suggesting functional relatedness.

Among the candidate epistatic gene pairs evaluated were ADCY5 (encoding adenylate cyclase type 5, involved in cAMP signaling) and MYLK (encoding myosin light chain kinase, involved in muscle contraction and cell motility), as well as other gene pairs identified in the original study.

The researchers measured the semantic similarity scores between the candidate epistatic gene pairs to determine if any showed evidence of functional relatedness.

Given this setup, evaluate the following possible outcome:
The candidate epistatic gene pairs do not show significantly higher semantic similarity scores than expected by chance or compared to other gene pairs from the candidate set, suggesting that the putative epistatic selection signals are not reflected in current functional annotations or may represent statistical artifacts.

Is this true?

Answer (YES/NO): NO